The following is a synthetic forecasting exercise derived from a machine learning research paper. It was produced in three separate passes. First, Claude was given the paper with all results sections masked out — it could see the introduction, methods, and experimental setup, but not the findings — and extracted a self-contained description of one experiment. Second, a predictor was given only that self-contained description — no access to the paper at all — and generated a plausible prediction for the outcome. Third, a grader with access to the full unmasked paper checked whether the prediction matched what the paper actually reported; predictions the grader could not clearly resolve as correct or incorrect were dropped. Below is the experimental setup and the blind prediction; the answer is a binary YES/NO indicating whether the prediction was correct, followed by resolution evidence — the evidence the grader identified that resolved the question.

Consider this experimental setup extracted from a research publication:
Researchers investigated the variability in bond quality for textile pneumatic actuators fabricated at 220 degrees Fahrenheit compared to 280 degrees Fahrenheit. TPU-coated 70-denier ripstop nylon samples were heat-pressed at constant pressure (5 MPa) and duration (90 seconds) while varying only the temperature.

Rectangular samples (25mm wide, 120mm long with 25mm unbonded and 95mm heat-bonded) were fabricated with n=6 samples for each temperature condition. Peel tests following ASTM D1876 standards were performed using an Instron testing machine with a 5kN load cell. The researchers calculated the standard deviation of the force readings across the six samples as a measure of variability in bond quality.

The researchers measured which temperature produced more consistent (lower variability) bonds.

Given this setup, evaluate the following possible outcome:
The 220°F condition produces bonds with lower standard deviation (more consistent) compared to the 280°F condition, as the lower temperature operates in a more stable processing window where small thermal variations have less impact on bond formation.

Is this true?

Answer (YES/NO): YES